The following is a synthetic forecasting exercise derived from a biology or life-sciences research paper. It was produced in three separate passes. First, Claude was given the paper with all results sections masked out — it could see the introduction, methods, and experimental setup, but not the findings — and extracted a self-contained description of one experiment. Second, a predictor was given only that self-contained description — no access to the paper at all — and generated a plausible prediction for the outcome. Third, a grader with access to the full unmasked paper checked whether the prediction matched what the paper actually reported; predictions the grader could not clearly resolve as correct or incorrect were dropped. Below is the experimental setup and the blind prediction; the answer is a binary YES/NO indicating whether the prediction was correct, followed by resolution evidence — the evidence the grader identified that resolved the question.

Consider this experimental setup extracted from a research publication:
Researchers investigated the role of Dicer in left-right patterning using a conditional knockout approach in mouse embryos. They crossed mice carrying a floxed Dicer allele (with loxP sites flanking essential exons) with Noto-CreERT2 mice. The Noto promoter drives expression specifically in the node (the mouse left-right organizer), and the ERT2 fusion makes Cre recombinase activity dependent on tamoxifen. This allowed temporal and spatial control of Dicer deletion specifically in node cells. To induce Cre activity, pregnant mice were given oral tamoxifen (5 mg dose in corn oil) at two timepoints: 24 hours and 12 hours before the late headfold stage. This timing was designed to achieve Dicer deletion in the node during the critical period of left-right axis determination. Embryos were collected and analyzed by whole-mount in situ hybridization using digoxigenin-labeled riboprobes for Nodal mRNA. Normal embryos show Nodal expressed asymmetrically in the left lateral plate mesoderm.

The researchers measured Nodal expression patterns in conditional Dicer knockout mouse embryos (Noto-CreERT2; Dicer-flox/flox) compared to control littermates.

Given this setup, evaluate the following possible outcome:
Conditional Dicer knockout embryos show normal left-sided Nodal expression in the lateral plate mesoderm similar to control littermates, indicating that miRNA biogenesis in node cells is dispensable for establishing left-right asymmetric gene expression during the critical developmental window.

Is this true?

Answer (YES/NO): NO